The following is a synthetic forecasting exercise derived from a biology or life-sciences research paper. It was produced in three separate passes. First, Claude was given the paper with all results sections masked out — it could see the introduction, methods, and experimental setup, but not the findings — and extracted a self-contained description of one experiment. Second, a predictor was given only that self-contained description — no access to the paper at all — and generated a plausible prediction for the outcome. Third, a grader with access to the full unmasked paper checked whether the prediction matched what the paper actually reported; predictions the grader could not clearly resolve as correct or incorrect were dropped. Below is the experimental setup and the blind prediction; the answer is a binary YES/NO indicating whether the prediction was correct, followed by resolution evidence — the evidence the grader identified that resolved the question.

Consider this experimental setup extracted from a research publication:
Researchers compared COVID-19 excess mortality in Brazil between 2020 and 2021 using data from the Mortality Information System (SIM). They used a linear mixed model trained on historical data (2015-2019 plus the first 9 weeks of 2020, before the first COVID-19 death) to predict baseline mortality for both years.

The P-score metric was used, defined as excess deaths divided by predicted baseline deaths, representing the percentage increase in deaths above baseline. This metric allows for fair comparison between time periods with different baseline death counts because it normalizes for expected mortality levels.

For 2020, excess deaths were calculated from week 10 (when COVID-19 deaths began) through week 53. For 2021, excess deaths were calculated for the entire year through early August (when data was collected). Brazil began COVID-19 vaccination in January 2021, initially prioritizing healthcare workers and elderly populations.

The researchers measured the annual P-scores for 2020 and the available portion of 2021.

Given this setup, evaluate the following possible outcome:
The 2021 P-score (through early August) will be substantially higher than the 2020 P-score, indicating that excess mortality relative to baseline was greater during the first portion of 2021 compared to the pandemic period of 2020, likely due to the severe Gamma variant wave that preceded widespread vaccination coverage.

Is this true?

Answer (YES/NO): YES